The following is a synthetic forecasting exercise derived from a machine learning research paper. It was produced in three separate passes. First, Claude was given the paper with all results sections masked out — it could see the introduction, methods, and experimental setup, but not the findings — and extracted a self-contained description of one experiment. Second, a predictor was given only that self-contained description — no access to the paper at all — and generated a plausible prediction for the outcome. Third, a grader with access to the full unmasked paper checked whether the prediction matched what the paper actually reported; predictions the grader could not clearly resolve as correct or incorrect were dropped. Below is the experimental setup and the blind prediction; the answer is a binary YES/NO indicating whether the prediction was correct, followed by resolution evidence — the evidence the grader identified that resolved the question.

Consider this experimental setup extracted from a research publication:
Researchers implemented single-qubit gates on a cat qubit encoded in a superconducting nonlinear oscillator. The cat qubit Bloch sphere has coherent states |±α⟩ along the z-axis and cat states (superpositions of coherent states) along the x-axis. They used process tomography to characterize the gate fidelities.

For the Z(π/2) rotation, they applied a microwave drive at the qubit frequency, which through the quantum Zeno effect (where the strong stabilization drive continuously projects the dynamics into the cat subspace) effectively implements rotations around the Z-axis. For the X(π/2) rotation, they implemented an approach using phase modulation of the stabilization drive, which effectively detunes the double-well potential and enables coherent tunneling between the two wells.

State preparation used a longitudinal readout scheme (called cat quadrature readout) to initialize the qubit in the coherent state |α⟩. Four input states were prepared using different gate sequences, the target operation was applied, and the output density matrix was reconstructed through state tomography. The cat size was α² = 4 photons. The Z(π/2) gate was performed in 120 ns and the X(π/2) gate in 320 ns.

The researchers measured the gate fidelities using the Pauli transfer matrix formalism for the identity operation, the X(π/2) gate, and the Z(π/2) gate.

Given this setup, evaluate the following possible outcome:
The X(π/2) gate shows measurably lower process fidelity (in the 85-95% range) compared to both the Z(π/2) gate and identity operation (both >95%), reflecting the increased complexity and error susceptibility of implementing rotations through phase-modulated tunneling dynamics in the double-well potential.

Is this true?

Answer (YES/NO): NO